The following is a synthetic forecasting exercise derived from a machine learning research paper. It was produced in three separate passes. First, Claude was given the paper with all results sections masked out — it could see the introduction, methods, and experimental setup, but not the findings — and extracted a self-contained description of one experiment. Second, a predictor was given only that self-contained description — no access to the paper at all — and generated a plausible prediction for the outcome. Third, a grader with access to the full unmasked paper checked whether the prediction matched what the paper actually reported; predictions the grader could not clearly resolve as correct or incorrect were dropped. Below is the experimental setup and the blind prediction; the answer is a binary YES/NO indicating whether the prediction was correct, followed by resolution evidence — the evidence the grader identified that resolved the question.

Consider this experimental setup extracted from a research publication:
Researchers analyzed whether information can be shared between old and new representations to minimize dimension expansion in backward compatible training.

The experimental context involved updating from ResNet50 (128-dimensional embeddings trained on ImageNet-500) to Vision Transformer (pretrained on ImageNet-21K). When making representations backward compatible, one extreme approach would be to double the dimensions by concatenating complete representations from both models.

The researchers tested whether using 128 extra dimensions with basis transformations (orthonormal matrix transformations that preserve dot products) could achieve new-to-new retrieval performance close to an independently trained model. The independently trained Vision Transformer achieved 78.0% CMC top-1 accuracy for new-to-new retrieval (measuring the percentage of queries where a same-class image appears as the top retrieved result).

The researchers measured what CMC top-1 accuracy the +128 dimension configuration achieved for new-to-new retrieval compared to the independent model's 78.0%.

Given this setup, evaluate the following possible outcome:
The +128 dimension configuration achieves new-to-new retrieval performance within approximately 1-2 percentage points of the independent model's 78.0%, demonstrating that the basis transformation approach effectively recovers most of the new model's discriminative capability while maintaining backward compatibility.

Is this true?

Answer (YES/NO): YES